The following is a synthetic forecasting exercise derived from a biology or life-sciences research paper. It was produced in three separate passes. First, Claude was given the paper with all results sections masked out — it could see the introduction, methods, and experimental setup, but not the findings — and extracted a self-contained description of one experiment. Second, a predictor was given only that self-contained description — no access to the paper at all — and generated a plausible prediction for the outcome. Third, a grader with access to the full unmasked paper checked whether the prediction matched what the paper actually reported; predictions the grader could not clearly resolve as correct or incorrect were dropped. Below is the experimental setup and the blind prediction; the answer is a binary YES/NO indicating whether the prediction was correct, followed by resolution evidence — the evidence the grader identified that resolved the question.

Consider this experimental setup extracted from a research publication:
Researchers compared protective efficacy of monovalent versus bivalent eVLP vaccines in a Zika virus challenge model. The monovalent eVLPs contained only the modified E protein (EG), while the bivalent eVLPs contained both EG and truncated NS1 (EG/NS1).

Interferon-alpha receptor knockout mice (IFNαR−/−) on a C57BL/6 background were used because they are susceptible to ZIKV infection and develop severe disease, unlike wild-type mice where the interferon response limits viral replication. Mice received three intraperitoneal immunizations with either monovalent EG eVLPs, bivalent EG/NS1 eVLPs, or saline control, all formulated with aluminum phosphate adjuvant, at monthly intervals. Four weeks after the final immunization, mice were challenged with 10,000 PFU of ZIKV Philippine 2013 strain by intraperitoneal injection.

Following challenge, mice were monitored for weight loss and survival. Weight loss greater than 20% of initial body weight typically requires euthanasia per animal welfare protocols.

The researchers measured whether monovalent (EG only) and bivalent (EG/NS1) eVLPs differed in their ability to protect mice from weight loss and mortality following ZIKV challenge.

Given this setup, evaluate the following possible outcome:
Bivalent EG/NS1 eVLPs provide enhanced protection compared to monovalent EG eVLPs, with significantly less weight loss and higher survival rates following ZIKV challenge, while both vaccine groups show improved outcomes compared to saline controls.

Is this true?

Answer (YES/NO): NO